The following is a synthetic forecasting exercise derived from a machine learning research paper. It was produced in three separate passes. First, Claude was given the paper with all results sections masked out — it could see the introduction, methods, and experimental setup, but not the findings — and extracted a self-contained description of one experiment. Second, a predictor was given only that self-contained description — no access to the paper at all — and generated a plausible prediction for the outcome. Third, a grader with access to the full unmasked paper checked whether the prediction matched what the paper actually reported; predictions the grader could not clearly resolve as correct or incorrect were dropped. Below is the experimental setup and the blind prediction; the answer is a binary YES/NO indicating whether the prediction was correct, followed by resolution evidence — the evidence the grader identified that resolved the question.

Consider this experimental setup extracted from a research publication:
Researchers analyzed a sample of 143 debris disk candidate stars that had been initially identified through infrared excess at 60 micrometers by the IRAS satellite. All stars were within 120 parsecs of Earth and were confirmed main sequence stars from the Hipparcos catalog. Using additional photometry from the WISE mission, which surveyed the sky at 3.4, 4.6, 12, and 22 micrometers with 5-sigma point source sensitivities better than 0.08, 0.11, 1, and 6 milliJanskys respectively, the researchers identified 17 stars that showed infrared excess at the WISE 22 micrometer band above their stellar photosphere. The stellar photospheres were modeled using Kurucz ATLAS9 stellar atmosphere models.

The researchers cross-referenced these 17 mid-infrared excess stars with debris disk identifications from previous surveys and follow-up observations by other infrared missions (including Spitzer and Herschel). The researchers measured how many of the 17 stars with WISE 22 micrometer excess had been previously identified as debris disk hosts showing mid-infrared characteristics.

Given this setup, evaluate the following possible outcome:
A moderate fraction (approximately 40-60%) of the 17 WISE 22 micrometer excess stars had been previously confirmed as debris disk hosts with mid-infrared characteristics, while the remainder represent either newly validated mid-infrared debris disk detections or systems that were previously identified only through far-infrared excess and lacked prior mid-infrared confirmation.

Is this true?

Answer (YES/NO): NO